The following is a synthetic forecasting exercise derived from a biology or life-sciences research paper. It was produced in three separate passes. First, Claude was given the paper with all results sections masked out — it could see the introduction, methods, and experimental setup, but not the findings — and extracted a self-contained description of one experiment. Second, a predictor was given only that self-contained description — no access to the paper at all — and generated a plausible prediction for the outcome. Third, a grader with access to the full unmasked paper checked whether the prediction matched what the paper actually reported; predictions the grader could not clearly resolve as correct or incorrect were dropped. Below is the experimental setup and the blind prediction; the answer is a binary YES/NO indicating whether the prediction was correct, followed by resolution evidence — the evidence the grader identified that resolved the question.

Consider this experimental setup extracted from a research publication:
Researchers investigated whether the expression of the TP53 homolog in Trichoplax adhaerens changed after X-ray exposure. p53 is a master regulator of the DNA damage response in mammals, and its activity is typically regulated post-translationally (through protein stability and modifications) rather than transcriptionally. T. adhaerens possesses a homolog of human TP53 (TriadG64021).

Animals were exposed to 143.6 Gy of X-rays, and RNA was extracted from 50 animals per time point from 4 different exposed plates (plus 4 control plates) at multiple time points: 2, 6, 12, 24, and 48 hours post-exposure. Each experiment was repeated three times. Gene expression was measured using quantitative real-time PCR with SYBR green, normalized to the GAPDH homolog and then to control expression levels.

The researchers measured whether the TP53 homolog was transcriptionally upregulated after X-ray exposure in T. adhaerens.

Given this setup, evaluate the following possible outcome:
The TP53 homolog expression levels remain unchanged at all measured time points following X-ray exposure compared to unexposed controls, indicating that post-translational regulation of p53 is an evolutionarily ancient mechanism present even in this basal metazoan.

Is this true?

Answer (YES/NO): YES